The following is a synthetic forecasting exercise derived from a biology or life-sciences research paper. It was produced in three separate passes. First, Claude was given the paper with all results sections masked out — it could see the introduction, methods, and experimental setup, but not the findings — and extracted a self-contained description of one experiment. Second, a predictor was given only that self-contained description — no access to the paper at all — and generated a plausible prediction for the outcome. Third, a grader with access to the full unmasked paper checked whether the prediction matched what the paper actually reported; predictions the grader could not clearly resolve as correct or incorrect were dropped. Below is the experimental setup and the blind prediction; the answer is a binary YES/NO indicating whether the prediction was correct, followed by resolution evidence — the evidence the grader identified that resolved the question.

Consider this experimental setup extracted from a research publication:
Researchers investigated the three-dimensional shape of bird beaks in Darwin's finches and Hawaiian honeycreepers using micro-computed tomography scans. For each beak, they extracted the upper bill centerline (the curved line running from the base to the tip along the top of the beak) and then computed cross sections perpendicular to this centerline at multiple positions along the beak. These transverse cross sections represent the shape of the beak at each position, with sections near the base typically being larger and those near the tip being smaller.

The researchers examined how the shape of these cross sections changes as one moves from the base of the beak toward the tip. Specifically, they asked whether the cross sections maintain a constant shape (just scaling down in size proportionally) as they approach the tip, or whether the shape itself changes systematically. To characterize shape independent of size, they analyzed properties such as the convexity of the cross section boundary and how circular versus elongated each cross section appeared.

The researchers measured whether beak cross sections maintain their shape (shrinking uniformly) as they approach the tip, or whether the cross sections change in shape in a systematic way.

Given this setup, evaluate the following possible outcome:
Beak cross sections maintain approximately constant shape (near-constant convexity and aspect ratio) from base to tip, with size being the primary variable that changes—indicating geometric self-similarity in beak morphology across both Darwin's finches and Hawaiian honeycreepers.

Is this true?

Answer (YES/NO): NO